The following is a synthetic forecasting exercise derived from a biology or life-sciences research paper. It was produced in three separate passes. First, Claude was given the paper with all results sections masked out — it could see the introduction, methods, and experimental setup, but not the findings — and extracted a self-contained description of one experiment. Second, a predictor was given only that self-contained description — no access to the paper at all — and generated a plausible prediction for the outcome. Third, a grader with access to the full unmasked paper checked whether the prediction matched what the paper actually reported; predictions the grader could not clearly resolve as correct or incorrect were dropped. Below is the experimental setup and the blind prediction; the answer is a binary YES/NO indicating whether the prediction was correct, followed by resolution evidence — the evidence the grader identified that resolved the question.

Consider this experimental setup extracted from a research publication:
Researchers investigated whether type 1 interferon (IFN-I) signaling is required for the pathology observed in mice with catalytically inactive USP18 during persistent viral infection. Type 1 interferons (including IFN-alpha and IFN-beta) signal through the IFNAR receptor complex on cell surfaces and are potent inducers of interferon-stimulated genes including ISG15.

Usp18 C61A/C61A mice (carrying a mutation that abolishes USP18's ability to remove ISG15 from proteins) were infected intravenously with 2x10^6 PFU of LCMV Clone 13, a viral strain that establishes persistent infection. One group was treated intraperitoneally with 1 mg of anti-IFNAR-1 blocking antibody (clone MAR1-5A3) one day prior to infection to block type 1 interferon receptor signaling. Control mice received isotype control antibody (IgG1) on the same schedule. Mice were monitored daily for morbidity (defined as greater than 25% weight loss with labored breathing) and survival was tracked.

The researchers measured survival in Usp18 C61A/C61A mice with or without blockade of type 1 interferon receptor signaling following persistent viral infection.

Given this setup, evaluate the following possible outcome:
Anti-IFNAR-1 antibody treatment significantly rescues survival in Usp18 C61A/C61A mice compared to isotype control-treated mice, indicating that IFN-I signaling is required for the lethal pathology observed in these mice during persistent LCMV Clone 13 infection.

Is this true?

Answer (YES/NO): YES